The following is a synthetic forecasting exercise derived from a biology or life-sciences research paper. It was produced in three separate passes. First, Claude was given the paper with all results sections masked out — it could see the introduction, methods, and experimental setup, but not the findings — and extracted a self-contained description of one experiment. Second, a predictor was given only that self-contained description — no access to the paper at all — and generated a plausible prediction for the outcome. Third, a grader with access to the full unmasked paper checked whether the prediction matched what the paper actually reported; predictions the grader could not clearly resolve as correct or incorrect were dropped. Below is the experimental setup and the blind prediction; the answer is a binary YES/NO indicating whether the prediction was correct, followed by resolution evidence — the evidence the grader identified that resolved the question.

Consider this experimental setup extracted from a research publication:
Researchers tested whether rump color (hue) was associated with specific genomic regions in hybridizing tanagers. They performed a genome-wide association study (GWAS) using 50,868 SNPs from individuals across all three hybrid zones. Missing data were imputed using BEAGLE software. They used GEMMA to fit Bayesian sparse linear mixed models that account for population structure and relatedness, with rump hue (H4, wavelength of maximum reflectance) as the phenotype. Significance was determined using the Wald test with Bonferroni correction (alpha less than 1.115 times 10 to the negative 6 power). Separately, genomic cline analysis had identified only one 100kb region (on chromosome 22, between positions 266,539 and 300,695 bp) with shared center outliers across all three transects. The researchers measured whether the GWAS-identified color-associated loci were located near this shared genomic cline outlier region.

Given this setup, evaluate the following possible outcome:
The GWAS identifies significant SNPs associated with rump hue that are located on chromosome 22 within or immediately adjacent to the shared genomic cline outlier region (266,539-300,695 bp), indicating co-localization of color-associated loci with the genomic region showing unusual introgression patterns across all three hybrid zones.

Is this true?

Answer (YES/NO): YES